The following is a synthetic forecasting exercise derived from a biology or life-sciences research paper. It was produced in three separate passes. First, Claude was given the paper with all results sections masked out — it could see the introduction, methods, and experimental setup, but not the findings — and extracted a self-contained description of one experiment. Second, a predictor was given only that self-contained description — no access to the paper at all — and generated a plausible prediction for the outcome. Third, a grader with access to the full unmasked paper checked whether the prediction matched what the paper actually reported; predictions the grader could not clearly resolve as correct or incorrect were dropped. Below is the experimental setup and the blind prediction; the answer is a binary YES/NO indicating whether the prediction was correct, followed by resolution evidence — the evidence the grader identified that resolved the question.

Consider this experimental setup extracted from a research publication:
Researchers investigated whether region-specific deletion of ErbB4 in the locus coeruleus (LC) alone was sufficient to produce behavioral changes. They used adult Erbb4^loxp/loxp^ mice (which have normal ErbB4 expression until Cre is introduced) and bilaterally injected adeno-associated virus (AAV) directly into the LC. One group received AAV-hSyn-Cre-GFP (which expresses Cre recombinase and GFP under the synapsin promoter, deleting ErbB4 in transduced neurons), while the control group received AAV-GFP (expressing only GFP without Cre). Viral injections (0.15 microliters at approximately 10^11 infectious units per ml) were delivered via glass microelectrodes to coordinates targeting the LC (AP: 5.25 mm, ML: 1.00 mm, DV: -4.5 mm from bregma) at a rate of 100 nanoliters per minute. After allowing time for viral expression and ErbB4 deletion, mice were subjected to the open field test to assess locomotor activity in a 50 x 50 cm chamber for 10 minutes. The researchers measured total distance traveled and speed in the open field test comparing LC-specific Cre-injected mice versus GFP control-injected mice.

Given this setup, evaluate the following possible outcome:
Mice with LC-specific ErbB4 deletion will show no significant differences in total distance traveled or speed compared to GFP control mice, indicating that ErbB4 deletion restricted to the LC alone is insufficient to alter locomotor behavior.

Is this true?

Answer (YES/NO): NO